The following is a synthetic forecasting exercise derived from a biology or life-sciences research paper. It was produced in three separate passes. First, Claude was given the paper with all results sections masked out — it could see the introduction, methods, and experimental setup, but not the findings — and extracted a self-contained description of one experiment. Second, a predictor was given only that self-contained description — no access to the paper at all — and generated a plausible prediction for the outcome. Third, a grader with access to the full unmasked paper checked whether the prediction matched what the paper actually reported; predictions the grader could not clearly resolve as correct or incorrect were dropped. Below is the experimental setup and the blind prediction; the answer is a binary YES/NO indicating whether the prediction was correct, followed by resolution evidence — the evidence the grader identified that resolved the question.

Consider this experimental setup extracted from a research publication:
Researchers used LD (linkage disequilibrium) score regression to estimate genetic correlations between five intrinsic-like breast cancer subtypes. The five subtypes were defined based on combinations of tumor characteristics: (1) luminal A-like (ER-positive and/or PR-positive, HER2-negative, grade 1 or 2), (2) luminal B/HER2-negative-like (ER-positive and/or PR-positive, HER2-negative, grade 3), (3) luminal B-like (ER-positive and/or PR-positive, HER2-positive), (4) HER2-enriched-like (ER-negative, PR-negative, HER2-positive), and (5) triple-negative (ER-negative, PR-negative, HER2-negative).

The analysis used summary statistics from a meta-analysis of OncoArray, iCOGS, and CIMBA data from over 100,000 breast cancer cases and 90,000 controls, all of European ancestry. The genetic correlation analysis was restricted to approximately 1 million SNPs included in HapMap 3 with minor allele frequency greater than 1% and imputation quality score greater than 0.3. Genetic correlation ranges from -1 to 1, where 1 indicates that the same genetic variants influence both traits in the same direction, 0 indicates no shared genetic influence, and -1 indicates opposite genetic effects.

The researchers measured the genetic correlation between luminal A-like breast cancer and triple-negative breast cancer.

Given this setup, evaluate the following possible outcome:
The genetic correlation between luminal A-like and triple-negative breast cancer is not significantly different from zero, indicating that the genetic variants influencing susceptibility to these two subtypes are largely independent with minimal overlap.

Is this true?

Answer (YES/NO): NO